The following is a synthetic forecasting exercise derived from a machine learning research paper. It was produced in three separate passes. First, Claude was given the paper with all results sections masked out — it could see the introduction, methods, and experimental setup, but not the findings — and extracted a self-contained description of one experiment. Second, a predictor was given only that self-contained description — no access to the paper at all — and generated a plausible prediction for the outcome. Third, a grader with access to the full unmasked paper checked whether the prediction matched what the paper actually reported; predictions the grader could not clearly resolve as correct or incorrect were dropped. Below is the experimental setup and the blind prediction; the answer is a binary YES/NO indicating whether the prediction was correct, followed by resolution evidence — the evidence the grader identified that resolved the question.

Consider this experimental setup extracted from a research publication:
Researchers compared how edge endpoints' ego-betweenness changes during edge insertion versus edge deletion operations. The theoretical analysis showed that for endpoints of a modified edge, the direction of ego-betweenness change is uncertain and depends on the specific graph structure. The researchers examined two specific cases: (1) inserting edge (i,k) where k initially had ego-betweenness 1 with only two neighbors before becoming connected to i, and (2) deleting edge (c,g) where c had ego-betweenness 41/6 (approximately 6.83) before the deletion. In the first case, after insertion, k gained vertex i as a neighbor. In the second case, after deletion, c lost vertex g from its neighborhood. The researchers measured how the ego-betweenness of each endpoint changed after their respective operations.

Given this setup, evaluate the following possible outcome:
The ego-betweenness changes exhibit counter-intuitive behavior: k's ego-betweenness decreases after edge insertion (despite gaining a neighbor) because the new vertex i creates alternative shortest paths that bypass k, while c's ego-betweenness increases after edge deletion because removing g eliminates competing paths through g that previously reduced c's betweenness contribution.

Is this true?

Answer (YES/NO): YES